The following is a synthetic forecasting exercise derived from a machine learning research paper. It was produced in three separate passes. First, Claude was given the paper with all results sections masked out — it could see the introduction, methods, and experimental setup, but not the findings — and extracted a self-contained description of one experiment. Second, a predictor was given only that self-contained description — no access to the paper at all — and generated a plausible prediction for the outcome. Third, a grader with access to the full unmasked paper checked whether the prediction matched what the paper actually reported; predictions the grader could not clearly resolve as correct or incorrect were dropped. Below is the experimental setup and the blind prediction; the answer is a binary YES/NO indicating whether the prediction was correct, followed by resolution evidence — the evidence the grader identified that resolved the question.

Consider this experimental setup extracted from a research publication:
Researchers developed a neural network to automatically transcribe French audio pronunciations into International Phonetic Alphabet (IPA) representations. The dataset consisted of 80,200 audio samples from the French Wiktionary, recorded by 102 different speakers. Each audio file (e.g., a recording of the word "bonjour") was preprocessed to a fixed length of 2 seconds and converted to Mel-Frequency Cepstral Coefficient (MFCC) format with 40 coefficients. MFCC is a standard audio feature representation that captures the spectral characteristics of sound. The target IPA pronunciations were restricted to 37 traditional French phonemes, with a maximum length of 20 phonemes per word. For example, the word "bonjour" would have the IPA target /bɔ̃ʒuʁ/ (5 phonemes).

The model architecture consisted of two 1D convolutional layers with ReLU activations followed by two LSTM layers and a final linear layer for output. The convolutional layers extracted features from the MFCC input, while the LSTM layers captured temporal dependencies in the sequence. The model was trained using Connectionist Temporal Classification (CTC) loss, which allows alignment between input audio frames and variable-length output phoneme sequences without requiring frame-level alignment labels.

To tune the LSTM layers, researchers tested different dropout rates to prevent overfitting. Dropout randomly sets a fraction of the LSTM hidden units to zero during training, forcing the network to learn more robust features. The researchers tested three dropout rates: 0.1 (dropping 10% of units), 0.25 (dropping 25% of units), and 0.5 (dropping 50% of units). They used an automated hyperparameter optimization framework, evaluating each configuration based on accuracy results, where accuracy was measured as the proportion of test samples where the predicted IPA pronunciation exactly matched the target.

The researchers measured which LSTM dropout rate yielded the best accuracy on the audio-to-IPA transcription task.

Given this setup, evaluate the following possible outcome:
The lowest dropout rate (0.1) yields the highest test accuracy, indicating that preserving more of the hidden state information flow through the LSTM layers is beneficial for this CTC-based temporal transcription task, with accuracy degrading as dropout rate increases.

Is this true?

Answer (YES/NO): NO